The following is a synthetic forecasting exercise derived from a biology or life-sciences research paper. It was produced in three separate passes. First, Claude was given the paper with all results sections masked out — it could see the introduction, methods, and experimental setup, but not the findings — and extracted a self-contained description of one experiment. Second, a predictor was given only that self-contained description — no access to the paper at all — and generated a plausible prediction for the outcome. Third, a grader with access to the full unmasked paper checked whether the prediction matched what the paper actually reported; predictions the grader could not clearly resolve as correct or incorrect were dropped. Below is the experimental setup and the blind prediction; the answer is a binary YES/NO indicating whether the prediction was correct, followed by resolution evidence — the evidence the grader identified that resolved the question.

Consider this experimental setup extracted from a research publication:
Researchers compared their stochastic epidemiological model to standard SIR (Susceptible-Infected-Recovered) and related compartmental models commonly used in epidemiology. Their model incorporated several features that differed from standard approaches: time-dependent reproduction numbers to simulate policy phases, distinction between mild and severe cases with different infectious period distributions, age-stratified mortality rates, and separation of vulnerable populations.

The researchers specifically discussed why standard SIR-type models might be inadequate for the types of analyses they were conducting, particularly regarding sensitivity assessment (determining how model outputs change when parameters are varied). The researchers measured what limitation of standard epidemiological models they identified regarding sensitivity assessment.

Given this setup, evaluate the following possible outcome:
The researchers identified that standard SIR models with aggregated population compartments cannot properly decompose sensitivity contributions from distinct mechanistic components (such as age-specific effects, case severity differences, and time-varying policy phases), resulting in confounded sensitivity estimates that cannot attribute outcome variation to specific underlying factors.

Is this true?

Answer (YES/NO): NO